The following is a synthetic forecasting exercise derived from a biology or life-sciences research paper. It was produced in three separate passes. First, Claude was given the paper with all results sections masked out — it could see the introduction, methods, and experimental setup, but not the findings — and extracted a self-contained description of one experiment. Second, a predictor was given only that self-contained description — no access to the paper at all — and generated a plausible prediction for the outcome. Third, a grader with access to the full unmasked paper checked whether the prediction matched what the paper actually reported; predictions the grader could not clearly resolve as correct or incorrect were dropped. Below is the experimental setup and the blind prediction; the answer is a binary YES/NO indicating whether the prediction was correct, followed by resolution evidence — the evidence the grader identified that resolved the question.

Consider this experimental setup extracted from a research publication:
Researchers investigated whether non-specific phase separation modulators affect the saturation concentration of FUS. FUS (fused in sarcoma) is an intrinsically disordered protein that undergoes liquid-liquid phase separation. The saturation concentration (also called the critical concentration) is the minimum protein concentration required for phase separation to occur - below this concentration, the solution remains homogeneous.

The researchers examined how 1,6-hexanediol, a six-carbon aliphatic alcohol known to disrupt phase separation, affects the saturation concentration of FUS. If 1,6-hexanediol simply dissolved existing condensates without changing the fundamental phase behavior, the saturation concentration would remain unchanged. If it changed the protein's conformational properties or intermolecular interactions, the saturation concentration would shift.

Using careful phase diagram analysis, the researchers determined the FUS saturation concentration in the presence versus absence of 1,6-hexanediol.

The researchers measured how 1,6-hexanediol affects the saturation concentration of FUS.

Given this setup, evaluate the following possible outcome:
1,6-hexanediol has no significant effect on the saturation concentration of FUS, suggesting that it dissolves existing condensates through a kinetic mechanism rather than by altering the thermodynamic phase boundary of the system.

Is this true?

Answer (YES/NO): NO